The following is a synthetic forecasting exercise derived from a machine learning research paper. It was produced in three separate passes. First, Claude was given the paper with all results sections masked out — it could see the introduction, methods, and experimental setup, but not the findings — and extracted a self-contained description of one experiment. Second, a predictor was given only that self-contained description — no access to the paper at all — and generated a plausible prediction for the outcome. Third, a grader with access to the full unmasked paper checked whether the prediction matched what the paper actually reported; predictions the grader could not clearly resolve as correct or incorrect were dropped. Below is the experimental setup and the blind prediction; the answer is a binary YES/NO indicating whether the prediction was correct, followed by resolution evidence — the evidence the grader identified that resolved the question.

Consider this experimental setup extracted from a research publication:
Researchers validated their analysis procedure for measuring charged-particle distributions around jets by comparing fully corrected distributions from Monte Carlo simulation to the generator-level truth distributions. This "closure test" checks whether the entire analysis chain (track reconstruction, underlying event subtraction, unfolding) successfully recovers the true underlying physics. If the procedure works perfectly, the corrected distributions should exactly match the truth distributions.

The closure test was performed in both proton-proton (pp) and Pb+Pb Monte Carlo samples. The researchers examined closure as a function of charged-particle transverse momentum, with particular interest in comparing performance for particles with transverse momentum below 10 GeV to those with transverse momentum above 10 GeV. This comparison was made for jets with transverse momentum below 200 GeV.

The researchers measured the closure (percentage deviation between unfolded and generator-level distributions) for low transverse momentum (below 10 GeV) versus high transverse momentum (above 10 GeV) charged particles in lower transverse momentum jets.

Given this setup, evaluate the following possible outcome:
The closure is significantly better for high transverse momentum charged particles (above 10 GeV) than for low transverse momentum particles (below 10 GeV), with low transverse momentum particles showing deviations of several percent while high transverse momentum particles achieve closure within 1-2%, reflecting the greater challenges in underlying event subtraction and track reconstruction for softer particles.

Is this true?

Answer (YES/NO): NO